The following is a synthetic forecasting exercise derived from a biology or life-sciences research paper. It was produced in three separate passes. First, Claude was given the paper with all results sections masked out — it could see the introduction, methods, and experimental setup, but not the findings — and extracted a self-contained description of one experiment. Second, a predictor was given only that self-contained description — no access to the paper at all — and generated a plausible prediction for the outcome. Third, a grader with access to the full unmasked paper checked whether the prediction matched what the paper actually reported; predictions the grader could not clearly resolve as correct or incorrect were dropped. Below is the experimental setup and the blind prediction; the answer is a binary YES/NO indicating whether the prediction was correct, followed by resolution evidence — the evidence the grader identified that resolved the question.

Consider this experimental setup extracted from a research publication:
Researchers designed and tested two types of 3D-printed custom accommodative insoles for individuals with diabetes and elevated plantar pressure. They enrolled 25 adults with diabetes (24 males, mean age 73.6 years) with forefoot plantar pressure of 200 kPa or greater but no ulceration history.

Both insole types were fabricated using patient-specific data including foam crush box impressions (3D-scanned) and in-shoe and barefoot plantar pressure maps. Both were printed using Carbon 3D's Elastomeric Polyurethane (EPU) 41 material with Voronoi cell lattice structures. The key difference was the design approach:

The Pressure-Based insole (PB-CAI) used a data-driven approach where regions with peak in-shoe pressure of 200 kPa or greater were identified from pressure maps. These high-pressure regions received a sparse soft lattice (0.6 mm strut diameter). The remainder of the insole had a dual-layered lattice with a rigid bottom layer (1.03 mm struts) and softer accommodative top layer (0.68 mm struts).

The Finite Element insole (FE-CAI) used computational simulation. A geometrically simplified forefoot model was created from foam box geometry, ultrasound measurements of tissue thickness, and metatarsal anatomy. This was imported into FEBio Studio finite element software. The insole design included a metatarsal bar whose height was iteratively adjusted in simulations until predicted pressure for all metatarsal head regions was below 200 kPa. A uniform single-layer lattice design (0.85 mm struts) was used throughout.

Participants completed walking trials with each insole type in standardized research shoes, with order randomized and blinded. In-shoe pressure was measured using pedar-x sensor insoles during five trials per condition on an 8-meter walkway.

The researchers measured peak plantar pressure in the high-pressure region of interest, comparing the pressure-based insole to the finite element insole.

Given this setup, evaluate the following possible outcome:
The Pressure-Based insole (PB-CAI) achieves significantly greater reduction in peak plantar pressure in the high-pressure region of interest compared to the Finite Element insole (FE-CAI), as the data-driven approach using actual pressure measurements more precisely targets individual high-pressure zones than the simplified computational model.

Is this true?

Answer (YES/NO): NO